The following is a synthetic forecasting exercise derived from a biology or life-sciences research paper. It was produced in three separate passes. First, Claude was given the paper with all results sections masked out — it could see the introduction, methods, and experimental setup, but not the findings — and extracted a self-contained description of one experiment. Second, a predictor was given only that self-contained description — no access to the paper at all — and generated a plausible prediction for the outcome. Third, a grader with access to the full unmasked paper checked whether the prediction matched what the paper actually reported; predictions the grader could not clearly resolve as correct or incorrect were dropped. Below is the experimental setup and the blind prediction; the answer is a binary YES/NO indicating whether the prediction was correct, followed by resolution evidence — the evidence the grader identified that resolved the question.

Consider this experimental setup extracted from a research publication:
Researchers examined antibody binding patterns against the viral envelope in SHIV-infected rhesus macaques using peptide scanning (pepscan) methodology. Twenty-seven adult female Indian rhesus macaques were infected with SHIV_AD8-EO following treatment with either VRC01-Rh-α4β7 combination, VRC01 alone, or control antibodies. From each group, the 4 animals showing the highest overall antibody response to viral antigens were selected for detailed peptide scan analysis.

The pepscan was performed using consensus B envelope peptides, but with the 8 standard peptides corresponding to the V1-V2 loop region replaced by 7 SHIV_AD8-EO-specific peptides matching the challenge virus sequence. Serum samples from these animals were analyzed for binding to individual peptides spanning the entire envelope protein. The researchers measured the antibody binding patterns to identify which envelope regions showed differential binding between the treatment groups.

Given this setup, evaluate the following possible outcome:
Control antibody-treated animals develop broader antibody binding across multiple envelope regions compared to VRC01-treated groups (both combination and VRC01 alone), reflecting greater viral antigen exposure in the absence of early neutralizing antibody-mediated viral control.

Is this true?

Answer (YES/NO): NO